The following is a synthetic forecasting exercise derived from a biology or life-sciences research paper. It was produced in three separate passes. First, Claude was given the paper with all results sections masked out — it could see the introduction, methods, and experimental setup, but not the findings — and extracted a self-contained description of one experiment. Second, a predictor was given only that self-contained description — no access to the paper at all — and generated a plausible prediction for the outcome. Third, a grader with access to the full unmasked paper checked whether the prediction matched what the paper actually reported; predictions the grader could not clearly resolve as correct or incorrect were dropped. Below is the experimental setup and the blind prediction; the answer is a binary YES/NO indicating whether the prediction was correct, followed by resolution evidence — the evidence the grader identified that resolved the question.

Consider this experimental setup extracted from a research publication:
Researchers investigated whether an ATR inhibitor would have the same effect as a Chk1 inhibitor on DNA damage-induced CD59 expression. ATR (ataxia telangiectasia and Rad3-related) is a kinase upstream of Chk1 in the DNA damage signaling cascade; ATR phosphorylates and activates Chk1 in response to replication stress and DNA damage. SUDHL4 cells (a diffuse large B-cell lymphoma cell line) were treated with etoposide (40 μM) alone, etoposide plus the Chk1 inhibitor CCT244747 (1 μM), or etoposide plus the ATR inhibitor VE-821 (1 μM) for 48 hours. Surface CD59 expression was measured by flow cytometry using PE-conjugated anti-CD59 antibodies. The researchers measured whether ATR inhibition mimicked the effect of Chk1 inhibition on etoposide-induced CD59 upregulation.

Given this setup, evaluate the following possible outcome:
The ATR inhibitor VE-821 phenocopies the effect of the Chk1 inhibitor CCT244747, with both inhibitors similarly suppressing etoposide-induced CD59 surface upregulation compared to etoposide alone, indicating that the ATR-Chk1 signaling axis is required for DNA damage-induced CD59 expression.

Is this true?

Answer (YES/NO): NO